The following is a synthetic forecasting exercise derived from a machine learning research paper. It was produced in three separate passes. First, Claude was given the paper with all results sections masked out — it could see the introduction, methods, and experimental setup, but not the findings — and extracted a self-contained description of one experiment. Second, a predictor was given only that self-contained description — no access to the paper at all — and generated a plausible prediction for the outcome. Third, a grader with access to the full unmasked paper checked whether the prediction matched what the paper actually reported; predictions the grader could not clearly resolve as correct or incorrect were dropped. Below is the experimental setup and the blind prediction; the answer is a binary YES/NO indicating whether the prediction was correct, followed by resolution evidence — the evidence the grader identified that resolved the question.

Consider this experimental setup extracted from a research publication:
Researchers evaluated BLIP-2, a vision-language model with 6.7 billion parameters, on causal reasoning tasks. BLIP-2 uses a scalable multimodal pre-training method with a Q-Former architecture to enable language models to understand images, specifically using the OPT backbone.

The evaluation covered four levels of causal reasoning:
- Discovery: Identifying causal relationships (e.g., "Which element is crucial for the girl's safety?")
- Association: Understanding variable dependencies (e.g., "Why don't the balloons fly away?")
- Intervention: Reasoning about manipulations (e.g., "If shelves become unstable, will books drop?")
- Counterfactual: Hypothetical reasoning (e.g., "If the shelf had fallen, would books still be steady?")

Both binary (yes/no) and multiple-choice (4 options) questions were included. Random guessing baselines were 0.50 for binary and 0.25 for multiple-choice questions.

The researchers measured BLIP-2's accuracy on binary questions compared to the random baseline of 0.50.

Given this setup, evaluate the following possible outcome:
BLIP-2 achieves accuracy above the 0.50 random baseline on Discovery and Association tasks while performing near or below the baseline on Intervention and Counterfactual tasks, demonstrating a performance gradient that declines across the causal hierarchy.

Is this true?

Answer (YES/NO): NO